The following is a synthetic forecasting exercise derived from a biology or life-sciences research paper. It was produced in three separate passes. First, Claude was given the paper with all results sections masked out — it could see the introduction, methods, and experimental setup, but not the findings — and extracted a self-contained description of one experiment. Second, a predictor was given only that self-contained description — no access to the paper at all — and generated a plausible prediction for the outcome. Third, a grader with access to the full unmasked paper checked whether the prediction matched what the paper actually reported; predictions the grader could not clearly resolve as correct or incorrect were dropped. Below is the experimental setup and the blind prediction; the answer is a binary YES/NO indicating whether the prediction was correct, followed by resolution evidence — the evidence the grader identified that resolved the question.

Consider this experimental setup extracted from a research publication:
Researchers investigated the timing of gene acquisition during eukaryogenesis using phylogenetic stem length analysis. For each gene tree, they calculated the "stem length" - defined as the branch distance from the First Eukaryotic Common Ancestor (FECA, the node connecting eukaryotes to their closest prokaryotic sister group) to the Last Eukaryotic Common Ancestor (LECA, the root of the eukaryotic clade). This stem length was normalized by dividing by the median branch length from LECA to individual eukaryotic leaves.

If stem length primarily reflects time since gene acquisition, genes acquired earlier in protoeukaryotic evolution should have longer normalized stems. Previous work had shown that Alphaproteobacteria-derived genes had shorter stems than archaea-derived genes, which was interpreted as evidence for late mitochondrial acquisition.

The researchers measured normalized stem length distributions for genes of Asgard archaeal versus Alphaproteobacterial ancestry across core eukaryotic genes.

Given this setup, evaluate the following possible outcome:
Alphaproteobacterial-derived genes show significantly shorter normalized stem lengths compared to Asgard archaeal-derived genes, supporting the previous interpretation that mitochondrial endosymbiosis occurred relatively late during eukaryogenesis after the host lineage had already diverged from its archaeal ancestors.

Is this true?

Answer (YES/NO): NO